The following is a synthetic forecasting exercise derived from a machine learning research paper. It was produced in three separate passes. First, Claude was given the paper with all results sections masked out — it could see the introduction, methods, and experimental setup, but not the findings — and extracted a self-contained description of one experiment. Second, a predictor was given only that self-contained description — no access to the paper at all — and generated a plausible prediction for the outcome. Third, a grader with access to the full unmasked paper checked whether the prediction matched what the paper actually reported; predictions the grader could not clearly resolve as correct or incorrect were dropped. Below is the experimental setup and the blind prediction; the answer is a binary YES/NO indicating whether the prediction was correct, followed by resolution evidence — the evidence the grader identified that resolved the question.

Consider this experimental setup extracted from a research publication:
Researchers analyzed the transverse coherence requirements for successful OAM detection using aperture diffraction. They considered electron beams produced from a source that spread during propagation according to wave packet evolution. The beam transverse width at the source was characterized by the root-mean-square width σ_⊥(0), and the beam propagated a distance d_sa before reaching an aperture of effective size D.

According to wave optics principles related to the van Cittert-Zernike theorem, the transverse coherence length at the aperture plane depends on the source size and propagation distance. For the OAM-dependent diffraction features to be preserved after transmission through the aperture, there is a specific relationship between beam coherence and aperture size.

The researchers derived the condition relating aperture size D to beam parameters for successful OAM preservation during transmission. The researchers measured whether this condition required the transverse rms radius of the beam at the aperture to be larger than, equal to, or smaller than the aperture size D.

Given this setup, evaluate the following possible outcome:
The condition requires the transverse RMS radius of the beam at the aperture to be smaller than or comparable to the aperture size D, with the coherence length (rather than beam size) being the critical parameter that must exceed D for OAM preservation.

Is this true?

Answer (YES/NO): NO